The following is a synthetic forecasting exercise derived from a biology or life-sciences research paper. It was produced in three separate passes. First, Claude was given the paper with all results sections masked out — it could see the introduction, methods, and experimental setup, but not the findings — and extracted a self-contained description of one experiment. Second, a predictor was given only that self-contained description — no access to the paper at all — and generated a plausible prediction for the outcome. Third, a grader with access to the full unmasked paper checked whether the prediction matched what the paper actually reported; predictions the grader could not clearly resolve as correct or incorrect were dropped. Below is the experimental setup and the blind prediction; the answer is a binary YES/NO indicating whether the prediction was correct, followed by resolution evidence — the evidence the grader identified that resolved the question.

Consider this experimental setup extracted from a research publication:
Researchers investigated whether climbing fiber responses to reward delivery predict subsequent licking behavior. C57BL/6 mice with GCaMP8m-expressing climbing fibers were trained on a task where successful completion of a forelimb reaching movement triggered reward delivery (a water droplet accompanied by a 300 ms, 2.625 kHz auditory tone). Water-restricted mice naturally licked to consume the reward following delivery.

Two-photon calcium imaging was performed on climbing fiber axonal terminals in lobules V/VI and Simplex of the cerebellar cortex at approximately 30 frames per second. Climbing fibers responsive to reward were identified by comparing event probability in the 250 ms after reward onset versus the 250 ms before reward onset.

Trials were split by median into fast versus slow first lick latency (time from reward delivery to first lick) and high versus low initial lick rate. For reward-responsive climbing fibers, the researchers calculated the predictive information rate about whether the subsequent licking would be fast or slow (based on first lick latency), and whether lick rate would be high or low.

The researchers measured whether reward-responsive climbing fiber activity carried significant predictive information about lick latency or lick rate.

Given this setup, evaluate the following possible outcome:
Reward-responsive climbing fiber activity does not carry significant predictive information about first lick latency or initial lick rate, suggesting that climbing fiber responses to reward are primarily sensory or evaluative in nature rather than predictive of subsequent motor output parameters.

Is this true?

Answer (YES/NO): NO